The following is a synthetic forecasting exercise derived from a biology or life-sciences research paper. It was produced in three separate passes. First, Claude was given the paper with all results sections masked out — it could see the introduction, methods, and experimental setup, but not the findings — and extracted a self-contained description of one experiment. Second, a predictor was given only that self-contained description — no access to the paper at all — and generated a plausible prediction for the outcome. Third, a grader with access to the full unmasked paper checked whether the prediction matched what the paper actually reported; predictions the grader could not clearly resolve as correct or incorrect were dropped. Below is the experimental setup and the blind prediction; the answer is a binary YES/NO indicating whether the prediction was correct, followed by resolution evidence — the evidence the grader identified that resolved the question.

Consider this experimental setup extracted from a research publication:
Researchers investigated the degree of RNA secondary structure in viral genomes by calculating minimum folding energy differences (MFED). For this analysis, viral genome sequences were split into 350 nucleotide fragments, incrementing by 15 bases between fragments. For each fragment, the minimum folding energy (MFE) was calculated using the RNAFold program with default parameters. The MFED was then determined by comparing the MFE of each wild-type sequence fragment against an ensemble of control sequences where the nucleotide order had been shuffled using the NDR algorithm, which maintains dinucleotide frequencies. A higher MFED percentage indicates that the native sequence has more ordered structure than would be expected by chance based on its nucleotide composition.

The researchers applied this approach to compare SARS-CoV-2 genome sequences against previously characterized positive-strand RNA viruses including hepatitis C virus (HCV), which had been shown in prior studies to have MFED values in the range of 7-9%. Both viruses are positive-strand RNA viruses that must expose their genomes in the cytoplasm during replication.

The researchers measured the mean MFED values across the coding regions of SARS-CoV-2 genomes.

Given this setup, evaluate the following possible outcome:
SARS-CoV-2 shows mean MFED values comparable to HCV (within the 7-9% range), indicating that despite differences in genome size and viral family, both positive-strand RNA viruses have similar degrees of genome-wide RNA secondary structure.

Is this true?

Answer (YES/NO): NO